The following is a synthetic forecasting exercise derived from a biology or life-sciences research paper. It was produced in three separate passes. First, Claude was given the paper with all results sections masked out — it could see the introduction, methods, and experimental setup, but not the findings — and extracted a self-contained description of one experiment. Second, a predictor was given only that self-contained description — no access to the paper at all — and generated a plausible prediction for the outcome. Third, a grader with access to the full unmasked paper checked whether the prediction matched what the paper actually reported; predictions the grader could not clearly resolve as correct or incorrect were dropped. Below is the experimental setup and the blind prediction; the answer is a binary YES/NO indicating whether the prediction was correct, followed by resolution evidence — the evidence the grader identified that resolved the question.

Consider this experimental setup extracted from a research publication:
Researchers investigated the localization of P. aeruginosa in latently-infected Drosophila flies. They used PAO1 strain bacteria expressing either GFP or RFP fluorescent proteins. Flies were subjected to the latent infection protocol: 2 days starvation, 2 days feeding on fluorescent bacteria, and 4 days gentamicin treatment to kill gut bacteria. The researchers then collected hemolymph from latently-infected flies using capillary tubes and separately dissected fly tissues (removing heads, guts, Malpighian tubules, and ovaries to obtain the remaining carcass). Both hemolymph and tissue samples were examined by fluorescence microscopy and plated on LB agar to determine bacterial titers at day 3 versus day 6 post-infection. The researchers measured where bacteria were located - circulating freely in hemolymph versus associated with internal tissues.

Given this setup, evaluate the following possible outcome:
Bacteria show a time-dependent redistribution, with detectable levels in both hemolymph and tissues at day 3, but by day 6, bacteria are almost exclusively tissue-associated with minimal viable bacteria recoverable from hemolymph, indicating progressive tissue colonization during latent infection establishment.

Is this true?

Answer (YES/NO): YES